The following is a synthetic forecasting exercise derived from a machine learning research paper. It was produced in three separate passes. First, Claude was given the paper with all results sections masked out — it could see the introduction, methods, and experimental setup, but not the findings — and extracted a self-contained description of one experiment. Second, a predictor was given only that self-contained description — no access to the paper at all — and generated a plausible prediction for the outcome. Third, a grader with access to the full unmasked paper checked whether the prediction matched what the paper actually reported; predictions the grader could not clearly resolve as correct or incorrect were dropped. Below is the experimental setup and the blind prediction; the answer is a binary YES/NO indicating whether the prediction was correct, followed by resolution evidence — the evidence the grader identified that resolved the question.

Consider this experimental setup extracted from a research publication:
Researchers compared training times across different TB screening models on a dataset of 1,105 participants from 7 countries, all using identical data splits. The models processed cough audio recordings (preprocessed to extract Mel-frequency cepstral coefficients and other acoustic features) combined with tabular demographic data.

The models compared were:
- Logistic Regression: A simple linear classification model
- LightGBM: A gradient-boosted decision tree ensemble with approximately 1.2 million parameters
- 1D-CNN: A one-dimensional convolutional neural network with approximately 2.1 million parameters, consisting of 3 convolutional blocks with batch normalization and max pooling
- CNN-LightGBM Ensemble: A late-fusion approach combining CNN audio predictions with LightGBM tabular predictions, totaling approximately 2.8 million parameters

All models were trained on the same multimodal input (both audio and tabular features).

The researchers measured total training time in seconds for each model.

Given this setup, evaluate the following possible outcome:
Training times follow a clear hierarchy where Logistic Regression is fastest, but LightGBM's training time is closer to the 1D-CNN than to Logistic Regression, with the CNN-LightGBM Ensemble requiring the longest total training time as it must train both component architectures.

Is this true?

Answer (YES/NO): NO